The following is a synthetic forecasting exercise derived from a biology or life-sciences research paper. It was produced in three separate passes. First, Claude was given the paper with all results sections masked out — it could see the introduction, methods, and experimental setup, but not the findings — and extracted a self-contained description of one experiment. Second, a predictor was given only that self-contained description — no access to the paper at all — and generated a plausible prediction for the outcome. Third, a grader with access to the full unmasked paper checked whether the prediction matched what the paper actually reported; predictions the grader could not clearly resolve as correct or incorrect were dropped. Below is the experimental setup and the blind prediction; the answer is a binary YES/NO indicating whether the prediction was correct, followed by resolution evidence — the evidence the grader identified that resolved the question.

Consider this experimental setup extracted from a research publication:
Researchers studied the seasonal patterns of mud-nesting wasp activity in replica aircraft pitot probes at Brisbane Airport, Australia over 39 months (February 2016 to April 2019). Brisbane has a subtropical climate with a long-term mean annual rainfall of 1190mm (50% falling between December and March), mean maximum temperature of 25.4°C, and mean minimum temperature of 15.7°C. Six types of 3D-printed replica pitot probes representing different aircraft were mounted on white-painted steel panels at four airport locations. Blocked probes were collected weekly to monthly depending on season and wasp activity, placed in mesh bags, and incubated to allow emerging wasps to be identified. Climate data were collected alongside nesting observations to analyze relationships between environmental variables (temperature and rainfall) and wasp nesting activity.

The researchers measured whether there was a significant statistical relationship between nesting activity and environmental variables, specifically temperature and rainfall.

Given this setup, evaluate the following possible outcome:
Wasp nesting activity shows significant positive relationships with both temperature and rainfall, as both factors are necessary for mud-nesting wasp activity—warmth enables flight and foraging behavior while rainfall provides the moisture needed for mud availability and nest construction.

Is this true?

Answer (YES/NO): NO